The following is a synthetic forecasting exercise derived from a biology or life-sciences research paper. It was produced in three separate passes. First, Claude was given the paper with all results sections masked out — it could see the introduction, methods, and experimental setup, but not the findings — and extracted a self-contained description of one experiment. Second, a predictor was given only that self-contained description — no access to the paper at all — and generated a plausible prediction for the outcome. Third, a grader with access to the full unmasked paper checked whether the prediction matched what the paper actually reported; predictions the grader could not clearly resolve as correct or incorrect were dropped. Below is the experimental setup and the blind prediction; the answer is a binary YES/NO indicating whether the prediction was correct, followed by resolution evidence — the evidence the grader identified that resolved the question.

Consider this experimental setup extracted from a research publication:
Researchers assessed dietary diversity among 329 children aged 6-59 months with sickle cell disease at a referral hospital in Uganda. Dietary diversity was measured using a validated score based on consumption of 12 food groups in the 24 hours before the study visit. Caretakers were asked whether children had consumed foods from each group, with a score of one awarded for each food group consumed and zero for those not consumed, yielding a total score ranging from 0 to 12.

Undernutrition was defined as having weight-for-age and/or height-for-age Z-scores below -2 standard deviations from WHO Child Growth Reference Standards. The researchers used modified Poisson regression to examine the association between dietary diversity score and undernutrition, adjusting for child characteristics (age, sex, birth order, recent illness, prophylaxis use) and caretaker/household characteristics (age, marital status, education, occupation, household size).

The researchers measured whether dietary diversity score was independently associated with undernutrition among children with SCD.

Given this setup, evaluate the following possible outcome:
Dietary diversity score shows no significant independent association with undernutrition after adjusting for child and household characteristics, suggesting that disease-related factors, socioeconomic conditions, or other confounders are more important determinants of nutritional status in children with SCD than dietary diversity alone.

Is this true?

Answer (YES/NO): YES